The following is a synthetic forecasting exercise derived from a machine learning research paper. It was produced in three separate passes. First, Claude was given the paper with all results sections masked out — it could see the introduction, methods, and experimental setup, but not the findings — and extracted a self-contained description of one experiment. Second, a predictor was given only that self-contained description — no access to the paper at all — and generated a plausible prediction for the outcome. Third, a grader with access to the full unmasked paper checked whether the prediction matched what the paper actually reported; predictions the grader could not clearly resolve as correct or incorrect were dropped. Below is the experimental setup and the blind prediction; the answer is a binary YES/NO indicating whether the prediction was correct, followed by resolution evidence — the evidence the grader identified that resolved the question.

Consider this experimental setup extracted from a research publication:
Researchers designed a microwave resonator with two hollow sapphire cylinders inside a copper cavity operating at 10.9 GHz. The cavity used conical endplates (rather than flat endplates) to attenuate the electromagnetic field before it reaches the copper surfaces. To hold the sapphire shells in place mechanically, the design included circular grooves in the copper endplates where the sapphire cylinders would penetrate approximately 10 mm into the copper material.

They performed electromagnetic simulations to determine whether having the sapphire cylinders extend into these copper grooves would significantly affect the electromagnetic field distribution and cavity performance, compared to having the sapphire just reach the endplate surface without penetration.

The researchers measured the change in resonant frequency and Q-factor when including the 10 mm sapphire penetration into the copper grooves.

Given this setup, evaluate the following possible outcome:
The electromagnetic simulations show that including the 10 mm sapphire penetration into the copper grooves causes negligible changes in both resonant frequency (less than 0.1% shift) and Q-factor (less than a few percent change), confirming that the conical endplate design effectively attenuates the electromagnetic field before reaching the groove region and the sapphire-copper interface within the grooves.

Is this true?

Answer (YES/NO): YES